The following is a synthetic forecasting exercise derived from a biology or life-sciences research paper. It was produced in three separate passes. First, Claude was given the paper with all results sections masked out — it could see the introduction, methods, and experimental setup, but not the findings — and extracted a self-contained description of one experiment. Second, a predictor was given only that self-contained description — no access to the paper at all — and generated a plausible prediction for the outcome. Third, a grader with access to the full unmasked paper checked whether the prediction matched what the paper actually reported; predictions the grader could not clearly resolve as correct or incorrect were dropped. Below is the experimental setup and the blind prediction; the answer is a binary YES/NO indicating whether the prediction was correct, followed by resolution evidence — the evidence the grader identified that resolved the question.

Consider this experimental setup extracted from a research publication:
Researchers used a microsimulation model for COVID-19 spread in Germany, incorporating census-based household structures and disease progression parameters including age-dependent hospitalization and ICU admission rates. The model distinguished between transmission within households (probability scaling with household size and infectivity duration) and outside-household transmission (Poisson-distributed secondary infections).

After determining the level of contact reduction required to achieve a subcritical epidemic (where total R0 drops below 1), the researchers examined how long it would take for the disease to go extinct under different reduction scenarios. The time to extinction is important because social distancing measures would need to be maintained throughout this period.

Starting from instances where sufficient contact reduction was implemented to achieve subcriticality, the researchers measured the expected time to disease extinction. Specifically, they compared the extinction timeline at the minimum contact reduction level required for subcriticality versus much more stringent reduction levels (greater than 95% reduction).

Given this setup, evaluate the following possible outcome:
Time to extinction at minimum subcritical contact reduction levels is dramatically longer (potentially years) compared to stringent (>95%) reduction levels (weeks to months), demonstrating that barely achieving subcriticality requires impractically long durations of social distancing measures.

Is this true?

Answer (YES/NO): NO